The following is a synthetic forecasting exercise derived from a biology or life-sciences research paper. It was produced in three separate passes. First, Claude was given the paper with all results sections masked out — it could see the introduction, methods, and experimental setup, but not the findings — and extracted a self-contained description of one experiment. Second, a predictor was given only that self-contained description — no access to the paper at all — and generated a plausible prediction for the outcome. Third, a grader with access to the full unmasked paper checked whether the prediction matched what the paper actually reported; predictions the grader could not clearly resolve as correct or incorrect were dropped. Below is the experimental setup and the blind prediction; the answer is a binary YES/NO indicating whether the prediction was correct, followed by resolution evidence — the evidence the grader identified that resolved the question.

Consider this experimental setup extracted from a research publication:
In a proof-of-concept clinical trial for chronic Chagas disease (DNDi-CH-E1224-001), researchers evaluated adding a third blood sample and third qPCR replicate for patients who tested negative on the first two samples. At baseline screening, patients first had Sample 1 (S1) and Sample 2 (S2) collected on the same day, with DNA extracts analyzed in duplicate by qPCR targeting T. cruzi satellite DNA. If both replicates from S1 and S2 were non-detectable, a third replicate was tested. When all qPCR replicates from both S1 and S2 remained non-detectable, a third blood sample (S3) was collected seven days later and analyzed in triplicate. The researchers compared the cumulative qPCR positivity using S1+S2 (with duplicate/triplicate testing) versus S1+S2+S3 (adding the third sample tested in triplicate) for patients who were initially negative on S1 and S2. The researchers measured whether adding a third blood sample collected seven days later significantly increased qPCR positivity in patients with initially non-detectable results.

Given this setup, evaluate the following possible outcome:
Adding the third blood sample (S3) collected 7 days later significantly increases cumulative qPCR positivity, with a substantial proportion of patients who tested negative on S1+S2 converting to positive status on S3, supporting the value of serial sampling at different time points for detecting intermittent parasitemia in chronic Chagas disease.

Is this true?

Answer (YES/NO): NO